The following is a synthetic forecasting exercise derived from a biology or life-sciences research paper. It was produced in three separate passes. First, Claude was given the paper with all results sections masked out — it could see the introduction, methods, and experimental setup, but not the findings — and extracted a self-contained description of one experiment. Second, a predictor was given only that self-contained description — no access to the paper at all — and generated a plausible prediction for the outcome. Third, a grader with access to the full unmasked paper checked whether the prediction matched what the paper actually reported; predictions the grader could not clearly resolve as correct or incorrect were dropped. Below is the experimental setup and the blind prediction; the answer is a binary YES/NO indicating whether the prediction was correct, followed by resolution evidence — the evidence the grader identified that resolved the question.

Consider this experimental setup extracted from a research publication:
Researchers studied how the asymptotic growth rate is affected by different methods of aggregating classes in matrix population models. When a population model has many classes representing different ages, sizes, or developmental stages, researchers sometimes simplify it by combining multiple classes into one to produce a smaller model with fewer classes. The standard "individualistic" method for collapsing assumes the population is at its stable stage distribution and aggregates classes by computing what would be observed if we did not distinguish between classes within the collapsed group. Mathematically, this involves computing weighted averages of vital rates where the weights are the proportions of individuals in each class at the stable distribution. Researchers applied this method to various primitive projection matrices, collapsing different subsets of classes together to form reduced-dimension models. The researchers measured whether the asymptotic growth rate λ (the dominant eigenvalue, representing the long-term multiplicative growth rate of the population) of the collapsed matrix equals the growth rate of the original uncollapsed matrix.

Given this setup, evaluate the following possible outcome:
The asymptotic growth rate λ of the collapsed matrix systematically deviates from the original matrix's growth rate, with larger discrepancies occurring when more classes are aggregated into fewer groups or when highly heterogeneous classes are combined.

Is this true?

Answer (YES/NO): NO